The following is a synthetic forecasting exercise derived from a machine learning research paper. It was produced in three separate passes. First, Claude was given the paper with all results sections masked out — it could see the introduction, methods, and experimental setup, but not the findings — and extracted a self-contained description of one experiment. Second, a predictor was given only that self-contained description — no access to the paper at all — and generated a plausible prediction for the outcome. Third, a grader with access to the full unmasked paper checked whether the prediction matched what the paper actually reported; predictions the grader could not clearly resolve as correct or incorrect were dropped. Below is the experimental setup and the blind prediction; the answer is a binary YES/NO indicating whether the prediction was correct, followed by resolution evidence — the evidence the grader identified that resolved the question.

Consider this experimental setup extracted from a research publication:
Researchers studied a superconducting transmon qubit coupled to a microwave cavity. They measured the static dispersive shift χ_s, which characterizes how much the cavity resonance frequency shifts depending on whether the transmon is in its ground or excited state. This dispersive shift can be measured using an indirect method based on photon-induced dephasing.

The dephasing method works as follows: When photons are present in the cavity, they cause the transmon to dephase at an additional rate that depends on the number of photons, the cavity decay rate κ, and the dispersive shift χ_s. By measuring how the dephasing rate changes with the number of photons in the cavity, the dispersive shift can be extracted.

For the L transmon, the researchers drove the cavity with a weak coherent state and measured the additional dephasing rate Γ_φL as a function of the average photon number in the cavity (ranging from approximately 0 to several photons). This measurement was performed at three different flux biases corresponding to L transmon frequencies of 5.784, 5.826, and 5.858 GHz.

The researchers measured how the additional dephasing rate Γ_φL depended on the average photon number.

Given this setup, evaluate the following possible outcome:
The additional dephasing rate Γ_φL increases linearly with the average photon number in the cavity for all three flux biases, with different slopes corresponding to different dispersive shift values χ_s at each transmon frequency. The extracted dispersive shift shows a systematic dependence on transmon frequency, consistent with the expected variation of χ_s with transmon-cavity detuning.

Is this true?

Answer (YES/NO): YES